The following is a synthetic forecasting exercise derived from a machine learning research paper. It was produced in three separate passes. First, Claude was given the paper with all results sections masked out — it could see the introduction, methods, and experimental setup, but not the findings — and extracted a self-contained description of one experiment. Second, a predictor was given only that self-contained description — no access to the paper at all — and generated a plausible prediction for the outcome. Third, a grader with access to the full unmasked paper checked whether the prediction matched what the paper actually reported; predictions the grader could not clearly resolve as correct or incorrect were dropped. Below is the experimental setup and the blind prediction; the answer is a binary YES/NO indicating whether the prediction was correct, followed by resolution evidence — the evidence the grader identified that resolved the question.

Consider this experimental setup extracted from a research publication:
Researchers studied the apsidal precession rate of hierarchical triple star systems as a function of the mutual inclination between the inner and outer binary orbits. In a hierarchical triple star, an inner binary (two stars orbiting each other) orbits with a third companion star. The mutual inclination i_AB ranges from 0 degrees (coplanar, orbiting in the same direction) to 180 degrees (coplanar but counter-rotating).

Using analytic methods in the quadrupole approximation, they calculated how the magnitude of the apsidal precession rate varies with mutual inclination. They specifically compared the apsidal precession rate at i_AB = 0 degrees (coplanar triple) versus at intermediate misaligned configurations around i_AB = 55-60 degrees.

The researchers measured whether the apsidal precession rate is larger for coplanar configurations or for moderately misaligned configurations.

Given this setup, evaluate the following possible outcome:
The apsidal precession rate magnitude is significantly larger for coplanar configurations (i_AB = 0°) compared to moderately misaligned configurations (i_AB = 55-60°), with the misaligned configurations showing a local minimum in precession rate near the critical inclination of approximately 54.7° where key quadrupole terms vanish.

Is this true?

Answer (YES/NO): YES